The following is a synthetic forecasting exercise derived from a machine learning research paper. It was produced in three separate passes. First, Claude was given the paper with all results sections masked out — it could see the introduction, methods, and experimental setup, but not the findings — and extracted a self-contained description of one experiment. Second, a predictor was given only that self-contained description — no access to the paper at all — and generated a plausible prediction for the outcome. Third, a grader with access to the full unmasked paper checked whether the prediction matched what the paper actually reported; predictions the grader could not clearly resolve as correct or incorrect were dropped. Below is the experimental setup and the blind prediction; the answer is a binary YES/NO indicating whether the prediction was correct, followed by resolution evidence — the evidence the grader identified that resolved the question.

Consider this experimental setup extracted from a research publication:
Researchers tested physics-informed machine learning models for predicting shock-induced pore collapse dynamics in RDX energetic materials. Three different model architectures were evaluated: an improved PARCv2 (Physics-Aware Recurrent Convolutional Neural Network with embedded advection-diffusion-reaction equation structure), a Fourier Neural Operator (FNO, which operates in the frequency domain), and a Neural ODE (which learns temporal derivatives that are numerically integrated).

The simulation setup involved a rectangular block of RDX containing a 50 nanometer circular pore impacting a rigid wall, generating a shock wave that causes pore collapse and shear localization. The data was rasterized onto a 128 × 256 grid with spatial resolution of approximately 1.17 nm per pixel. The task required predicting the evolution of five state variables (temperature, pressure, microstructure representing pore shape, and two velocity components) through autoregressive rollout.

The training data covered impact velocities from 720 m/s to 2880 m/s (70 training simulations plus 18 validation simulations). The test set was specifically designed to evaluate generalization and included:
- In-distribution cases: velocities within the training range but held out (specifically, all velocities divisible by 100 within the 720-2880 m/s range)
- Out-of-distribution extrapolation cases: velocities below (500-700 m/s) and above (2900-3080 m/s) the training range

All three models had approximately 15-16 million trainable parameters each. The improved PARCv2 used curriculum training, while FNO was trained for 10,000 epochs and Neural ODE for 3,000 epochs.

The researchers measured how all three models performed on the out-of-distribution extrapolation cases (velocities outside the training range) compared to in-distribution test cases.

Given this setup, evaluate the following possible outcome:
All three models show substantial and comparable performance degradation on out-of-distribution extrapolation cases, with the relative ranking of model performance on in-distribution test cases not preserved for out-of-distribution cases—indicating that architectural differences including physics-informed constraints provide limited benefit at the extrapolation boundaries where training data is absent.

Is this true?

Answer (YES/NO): NO